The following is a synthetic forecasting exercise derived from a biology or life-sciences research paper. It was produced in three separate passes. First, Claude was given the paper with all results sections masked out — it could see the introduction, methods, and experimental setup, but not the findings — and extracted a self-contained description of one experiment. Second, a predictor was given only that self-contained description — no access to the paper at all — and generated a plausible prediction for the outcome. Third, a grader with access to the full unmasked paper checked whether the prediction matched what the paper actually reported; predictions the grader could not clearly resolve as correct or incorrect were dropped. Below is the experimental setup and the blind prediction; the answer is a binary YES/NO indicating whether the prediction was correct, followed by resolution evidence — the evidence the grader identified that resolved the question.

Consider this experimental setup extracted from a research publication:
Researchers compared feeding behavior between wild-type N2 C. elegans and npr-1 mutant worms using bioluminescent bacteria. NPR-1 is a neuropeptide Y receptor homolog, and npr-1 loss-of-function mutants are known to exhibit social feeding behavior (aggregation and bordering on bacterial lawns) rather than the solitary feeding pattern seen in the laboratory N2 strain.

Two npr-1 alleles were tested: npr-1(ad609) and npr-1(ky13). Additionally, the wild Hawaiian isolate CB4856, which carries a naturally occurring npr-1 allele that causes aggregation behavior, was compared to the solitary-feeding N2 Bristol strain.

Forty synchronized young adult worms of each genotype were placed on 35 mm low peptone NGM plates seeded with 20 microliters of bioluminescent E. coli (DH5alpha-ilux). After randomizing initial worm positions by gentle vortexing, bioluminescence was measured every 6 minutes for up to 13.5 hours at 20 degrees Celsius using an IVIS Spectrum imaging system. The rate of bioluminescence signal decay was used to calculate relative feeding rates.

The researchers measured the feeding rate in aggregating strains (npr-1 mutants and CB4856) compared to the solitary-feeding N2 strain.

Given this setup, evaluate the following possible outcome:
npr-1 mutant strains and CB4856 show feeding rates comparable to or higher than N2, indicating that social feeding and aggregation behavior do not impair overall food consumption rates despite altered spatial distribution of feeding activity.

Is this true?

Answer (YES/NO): NO